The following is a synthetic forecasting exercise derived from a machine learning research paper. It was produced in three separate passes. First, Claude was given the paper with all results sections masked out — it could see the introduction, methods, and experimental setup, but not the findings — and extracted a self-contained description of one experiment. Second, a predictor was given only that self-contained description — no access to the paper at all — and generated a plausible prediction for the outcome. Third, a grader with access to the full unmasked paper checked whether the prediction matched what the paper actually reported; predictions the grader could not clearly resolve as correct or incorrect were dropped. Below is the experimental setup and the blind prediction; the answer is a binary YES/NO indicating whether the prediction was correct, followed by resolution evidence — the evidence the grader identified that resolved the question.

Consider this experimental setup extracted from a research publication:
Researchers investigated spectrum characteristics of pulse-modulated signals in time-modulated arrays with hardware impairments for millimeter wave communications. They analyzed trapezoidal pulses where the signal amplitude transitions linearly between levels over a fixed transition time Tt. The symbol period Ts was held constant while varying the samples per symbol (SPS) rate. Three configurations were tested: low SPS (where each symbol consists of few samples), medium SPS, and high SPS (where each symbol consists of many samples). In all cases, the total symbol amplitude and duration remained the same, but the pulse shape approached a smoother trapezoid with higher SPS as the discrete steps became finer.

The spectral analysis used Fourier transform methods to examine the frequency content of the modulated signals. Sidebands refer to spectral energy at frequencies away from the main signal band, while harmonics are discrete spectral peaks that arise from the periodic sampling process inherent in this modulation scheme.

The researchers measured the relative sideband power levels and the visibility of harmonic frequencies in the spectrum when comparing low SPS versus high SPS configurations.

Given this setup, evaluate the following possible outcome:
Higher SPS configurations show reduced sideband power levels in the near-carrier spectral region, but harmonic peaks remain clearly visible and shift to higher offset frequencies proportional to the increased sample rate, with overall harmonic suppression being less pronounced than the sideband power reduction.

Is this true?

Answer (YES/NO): YES